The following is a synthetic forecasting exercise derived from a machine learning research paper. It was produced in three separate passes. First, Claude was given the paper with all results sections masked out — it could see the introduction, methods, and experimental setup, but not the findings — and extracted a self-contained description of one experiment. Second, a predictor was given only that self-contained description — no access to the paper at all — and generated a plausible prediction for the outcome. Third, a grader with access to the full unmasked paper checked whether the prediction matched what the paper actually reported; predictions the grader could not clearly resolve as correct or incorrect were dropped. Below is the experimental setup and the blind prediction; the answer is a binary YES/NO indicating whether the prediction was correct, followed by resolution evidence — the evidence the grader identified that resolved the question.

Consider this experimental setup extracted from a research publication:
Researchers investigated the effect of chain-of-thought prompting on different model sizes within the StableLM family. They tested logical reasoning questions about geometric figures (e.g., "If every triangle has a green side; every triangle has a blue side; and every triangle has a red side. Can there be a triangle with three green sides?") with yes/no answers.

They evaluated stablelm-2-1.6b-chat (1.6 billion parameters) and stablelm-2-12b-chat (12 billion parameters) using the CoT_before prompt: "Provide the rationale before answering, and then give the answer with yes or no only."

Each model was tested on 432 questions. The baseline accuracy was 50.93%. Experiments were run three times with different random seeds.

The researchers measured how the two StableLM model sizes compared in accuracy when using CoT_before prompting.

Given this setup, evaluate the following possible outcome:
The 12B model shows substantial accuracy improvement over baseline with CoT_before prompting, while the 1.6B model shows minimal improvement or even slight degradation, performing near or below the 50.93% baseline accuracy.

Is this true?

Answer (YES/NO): NO